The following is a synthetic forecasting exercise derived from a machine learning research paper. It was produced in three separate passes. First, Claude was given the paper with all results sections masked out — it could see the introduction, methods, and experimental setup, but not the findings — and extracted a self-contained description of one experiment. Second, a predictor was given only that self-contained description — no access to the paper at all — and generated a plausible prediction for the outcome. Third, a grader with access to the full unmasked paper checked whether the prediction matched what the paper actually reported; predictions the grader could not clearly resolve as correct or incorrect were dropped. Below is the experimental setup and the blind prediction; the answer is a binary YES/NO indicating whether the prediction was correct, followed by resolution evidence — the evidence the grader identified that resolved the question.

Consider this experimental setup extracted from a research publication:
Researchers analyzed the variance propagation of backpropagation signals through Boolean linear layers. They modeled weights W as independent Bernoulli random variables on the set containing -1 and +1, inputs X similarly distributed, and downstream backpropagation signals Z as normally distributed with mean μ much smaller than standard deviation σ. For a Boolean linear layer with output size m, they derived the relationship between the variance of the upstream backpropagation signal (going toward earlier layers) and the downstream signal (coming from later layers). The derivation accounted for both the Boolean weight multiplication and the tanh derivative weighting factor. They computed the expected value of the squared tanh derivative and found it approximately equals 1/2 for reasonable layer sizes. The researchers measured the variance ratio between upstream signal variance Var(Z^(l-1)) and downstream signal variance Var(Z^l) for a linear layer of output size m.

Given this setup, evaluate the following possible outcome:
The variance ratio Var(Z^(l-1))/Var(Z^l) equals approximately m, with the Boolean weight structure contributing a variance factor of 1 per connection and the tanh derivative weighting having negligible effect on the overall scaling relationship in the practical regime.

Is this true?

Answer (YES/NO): NO